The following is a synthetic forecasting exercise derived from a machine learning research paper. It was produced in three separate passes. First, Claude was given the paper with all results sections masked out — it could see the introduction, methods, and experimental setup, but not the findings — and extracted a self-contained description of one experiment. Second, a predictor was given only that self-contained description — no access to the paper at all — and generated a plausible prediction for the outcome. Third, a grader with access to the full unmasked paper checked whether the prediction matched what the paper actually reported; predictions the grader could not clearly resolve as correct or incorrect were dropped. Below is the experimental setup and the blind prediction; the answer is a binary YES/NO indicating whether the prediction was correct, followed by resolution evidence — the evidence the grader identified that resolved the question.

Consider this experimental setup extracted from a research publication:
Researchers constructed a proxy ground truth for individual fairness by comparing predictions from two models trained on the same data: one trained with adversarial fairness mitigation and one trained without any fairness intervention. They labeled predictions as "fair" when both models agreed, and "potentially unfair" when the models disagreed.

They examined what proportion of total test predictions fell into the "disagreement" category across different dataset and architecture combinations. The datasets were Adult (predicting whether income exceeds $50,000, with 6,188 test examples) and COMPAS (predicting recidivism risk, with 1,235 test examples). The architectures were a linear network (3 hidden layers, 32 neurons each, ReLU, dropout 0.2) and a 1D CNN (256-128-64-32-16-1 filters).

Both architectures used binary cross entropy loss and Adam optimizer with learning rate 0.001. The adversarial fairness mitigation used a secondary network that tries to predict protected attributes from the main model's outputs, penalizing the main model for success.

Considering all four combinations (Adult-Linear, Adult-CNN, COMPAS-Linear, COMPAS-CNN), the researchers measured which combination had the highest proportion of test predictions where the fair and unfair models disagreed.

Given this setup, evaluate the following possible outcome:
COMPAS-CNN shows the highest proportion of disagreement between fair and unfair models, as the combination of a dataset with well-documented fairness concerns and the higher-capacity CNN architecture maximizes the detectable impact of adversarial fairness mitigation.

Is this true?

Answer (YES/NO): YES